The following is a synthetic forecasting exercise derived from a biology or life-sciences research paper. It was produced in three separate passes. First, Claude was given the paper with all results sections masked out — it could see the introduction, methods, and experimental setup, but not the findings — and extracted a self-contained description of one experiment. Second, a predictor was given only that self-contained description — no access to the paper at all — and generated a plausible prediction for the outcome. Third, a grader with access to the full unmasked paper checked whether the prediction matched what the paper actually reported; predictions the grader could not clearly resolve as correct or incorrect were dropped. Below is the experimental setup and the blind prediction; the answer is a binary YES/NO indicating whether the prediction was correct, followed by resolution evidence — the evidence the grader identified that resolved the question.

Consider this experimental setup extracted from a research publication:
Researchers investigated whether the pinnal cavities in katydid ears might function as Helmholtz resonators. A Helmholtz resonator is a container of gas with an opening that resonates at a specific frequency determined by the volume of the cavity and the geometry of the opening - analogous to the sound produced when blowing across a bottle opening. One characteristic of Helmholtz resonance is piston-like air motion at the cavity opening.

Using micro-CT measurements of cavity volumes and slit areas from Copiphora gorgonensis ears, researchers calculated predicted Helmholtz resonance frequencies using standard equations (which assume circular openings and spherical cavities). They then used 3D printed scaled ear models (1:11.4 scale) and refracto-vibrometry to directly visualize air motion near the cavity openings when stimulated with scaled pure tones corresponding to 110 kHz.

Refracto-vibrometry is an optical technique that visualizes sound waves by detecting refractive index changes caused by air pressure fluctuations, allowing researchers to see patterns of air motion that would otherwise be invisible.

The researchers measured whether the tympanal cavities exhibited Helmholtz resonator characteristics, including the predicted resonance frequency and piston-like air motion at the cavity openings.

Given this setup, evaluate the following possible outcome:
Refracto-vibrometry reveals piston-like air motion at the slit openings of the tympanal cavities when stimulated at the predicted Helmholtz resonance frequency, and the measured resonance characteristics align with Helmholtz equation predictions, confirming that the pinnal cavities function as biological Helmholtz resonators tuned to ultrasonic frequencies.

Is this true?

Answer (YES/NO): NO